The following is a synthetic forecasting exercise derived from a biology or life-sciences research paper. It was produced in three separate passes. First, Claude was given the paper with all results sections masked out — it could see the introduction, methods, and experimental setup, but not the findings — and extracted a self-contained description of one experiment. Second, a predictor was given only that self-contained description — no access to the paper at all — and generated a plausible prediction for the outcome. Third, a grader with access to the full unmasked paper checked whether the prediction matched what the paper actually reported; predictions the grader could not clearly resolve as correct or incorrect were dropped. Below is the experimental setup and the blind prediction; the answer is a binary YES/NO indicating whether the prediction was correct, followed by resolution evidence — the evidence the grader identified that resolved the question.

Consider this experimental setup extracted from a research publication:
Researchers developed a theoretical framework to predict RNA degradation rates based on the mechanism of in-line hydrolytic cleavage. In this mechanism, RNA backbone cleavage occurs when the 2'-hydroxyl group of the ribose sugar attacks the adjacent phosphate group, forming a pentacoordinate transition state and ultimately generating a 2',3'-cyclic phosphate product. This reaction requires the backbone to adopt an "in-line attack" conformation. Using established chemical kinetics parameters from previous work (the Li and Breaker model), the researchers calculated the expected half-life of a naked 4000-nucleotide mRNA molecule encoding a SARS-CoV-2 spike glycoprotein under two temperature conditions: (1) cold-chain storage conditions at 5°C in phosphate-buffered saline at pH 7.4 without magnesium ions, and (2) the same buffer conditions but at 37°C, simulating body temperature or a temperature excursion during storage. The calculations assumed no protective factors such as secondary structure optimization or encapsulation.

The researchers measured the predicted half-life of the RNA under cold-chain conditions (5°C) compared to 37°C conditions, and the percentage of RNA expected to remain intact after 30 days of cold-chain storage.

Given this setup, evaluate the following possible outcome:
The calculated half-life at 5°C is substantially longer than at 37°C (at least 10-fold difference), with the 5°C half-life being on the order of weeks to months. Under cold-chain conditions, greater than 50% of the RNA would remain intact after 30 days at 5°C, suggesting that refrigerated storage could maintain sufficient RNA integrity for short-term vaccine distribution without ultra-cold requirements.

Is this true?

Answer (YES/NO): NO